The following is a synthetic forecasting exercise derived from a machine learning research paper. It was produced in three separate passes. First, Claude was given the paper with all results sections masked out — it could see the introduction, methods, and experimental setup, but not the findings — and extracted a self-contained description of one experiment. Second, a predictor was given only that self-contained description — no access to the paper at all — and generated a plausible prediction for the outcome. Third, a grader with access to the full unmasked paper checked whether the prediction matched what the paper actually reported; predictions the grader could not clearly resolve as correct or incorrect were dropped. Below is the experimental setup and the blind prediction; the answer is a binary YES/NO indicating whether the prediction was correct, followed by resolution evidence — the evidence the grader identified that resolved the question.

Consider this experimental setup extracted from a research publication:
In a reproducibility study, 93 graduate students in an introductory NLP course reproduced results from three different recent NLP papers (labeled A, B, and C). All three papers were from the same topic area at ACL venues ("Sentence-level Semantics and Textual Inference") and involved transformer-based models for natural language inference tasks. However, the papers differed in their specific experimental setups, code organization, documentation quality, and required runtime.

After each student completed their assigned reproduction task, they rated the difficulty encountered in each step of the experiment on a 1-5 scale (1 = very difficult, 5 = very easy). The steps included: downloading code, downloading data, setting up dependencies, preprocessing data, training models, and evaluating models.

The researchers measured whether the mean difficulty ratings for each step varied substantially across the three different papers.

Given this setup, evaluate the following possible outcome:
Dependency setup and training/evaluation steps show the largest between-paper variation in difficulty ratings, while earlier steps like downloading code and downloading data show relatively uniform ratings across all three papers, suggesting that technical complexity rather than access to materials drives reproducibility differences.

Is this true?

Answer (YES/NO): NO